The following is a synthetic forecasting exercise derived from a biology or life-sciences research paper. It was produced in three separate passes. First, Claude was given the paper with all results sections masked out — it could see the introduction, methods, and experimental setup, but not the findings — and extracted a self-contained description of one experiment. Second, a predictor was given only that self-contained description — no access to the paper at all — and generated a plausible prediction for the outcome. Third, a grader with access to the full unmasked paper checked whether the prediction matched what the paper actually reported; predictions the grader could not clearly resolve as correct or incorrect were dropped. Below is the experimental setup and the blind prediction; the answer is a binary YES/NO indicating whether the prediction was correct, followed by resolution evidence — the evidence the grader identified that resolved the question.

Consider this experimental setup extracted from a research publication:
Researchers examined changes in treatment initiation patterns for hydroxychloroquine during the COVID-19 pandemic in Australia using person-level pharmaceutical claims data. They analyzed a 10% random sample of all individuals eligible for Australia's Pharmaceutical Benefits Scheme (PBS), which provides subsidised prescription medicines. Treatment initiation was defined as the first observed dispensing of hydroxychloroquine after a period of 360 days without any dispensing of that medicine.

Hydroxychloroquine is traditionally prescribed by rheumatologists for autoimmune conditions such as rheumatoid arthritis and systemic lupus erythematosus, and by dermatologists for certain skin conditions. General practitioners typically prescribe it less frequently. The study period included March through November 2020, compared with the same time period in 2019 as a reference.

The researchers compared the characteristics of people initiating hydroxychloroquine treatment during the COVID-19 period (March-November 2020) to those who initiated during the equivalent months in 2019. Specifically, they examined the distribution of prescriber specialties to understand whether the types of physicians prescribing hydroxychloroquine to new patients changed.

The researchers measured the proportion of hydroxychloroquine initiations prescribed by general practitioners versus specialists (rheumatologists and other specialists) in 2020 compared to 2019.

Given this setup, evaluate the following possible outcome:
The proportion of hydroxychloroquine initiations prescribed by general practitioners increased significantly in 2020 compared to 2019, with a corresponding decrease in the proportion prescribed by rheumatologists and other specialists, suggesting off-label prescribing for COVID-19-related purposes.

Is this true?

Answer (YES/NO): YES